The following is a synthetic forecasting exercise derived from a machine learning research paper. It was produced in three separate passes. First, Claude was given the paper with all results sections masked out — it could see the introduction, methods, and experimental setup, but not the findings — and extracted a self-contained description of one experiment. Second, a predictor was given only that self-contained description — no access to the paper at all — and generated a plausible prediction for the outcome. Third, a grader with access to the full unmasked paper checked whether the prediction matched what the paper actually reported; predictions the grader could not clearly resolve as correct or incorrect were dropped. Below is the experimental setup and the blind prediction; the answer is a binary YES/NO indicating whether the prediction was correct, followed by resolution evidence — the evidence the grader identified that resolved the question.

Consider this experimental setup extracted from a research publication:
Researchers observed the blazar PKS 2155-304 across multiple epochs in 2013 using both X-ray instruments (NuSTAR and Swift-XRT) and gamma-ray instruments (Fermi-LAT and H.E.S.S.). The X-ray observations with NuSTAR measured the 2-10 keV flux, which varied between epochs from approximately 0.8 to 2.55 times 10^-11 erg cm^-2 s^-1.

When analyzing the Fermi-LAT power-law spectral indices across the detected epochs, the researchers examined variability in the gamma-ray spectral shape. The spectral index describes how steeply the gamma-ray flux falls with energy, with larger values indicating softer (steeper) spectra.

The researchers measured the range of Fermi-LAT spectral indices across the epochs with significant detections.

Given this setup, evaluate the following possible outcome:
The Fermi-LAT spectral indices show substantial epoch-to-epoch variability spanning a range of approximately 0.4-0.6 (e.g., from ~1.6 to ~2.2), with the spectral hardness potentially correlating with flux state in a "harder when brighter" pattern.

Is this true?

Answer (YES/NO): NO